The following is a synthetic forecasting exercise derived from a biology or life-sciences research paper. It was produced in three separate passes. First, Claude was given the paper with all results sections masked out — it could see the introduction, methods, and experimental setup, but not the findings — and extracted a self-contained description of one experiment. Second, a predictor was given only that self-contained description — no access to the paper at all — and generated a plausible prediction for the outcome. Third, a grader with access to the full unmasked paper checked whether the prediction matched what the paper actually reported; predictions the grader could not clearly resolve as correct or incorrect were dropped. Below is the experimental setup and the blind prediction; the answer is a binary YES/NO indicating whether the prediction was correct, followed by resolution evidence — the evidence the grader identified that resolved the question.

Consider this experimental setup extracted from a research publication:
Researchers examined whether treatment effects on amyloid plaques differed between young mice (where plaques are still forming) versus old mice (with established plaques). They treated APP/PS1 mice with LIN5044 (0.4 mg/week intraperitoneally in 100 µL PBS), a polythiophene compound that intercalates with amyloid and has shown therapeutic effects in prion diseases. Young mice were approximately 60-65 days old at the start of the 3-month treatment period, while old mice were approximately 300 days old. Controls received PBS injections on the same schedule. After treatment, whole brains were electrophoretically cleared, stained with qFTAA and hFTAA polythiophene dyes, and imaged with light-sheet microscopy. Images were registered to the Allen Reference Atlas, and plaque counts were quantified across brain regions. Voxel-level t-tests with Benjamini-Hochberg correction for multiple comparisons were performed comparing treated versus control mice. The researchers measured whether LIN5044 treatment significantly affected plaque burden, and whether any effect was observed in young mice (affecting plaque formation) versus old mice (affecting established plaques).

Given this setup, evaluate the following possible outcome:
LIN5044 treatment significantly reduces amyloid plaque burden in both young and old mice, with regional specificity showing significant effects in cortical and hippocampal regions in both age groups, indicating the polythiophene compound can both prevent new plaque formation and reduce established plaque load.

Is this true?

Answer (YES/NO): NO